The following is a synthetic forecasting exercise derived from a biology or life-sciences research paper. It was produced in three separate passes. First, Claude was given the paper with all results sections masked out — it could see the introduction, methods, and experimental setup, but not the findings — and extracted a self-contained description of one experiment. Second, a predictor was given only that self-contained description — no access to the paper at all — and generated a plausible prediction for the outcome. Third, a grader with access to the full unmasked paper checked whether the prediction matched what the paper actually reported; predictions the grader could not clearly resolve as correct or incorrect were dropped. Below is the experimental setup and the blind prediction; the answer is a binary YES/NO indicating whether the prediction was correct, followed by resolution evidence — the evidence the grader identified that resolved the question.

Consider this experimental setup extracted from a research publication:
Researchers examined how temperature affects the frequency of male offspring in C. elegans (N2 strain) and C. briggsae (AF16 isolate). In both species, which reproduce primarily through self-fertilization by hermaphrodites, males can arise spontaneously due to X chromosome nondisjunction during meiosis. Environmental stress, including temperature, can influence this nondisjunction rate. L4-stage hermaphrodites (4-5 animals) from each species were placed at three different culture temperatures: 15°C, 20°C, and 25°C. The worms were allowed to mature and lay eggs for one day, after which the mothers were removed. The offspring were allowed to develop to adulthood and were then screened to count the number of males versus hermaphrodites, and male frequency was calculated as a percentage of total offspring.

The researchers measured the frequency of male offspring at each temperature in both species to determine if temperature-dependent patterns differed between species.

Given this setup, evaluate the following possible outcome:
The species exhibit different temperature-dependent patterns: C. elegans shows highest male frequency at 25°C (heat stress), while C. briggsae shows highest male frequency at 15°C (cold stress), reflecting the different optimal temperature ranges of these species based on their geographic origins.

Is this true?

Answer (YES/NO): NO